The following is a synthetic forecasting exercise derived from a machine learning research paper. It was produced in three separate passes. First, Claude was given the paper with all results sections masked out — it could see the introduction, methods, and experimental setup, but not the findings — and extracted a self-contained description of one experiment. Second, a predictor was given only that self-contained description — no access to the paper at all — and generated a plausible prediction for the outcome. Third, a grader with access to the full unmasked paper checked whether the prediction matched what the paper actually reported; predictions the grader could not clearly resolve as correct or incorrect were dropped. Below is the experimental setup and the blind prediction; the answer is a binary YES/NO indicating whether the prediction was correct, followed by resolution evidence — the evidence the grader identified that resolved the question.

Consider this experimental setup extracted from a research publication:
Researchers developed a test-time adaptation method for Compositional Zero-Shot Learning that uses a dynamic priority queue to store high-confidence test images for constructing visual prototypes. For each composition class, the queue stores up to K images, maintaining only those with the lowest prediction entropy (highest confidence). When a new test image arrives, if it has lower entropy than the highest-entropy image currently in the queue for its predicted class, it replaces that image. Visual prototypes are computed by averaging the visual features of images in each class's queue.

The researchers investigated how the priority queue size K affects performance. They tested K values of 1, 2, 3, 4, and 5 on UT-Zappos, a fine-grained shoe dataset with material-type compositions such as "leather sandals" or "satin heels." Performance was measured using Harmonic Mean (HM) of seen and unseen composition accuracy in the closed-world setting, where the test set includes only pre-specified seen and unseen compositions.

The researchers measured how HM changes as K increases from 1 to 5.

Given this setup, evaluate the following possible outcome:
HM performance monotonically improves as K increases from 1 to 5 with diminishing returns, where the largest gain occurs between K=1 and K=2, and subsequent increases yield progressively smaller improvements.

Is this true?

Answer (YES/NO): NO